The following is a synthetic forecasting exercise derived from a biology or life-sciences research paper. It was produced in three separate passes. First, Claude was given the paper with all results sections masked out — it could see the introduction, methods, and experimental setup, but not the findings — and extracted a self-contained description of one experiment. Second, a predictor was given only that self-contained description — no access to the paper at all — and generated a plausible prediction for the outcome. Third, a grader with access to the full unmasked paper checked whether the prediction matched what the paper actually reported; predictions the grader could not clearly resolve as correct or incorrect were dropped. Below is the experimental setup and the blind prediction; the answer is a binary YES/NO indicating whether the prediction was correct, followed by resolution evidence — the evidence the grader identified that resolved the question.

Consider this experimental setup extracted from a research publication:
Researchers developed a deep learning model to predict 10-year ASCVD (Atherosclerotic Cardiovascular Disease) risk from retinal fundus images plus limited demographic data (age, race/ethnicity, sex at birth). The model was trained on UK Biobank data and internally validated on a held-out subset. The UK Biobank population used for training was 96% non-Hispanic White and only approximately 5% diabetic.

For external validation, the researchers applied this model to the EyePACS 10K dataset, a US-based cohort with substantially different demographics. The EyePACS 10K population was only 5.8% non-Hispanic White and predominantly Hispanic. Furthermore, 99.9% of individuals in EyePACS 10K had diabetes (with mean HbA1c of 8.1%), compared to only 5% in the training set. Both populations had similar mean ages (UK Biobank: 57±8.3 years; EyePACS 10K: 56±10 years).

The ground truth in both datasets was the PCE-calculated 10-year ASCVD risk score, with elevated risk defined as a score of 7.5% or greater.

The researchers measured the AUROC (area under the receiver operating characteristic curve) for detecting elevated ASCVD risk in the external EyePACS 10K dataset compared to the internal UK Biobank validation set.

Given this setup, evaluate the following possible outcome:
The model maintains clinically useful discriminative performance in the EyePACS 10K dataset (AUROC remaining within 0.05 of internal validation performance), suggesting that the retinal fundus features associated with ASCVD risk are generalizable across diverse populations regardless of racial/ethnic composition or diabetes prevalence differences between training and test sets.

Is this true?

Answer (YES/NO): YES